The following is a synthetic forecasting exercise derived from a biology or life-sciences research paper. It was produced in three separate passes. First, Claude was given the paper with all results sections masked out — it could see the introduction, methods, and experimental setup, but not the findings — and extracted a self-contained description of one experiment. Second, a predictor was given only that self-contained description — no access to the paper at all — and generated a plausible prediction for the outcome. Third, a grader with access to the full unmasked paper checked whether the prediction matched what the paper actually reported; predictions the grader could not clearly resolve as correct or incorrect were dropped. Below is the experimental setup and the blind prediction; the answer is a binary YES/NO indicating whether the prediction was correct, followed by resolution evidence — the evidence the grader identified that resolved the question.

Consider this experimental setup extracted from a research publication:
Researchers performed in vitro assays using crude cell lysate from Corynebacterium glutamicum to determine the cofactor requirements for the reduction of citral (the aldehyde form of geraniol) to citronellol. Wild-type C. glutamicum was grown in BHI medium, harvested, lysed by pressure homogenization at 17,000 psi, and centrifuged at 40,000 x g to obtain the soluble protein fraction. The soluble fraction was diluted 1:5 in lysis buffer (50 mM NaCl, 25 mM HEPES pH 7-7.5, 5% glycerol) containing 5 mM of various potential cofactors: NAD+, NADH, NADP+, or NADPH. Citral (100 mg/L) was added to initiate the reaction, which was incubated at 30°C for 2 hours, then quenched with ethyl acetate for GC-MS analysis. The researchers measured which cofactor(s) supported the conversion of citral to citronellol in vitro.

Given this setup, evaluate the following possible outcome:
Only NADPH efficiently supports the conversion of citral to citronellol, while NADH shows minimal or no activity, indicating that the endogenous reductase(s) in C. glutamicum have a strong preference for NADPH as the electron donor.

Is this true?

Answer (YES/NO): YES